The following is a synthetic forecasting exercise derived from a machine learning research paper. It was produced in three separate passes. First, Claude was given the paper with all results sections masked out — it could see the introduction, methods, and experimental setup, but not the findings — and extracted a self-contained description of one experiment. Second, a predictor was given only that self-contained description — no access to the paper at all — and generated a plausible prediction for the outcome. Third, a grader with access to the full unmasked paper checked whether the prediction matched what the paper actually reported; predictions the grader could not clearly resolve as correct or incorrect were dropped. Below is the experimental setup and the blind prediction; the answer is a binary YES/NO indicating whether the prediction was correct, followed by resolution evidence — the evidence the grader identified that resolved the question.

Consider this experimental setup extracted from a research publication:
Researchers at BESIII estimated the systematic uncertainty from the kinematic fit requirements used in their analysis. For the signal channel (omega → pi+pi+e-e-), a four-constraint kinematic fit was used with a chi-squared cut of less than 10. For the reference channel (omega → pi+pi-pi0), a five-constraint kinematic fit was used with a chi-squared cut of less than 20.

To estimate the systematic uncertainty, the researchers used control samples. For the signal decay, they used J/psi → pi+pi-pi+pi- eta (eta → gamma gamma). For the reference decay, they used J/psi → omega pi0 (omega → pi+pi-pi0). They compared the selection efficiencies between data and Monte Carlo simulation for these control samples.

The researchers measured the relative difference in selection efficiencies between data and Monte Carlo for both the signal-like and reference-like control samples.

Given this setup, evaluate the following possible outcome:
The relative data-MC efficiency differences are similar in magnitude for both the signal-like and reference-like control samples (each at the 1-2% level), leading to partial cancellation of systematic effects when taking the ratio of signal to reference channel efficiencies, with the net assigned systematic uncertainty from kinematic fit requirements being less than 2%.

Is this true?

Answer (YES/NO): NO